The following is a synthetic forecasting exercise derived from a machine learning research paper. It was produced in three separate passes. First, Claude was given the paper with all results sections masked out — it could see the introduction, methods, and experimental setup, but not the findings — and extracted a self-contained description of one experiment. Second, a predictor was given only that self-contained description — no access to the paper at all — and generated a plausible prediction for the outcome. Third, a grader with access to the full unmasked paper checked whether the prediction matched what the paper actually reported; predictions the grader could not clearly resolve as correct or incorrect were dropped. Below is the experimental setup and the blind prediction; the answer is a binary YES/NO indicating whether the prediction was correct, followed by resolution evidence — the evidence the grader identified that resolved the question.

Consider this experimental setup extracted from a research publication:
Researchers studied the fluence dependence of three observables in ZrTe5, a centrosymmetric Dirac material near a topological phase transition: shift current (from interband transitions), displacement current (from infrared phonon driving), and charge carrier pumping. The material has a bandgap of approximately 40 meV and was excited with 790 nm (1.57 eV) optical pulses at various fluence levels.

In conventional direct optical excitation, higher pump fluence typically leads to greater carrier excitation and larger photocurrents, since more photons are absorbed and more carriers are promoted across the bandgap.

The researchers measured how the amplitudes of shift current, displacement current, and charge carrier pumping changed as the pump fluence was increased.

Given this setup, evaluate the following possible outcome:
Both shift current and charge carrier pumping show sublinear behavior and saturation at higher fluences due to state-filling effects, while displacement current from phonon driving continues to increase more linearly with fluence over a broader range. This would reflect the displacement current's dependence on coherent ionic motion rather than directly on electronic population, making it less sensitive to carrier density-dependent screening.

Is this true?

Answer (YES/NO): NO